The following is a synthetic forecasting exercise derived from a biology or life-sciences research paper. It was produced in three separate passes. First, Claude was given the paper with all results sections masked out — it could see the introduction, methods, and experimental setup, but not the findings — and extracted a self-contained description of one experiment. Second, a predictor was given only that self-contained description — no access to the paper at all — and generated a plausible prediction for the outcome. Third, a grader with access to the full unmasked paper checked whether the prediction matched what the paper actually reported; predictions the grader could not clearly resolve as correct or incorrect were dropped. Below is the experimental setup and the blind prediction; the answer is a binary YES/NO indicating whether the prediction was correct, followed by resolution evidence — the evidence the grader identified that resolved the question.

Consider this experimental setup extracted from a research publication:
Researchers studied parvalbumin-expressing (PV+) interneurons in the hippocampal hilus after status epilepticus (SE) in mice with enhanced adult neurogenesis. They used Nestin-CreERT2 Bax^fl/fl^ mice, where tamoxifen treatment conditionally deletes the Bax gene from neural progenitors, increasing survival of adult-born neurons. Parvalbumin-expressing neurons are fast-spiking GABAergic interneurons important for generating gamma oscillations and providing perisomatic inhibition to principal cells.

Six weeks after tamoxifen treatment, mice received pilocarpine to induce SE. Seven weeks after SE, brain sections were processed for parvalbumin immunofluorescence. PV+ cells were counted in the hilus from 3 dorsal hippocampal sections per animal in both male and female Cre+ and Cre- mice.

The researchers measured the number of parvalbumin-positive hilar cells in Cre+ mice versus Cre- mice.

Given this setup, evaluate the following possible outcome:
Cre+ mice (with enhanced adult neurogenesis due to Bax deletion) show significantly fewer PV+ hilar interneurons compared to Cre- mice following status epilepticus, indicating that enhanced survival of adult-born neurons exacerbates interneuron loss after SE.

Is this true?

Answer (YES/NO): NO